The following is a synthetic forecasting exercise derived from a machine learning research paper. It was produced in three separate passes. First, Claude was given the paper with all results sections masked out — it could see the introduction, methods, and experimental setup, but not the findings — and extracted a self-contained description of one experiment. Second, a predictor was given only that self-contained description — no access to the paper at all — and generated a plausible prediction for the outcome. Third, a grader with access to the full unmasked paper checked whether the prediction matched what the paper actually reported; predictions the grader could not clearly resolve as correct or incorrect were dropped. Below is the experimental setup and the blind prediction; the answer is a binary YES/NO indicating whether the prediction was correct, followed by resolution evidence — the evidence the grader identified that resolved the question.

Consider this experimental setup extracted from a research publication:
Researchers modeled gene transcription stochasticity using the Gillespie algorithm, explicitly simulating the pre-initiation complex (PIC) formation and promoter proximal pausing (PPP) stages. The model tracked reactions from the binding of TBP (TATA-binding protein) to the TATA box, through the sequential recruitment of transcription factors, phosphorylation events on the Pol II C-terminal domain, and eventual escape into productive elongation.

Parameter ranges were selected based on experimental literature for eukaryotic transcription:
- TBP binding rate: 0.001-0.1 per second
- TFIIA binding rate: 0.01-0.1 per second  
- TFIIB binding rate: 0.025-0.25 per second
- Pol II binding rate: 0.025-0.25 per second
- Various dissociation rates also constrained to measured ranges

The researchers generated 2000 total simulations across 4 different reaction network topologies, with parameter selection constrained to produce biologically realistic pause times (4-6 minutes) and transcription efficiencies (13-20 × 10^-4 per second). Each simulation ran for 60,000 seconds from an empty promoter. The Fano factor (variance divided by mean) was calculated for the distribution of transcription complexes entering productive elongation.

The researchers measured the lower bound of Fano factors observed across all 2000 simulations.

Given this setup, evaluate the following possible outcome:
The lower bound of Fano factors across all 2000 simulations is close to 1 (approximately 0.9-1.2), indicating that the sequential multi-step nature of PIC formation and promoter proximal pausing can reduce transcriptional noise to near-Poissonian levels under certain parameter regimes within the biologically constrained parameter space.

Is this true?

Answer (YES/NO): NO